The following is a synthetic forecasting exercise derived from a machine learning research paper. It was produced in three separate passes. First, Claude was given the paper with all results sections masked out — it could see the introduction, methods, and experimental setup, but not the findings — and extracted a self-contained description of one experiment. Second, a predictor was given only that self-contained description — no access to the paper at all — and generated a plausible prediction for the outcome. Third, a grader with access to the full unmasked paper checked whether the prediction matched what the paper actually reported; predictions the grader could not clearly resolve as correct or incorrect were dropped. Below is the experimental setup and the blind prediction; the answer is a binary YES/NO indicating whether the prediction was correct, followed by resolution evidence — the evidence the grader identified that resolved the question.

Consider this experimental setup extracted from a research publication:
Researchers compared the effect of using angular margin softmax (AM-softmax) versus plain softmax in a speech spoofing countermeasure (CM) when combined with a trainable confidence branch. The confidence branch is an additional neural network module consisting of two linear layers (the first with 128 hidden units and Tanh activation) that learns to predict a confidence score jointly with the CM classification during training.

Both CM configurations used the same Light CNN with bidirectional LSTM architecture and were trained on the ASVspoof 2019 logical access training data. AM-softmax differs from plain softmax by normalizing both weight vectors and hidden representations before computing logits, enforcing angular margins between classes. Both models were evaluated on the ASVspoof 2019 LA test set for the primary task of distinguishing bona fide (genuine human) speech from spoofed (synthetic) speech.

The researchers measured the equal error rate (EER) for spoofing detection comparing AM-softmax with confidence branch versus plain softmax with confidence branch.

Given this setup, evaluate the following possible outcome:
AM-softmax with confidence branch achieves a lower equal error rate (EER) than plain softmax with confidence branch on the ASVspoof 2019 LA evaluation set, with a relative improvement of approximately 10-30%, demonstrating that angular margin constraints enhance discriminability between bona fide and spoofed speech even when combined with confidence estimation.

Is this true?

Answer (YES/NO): NO